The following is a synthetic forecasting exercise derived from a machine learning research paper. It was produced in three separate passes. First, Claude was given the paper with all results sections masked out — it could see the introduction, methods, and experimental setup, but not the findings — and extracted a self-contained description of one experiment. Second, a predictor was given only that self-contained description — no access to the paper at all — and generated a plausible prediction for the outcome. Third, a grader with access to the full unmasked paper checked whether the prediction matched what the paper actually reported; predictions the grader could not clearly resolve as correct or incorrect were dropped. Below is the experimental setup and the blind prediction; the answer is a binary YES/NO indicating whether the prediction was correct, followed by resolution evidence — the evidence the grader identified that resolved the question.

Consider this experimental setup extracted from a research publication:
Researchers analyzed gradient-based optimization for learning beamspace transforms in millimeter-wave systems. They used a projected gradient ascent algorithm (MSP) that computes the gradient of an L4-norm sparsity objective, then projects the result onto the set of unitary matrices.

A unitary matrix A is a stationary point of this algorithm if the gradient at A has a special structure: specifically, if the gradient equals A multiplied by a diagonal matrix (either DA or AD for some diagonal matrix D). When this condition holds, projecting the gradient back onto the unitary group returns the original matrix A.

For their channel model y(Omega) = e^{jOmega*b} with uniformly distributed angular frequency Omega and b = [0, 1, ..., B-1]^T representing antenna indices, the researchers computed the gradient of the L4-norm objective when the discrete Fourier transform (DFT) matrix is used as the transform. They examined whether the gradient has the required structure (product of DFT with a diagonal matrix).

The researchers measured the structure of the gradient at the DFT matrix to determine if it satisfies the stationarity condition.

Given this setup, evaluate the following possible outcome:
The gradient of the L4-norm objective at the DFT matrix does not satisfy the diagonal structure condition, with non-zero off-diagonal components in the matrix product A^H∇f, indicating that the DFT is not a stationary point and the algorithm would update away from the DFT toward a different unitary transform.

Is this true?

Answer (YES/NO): NO